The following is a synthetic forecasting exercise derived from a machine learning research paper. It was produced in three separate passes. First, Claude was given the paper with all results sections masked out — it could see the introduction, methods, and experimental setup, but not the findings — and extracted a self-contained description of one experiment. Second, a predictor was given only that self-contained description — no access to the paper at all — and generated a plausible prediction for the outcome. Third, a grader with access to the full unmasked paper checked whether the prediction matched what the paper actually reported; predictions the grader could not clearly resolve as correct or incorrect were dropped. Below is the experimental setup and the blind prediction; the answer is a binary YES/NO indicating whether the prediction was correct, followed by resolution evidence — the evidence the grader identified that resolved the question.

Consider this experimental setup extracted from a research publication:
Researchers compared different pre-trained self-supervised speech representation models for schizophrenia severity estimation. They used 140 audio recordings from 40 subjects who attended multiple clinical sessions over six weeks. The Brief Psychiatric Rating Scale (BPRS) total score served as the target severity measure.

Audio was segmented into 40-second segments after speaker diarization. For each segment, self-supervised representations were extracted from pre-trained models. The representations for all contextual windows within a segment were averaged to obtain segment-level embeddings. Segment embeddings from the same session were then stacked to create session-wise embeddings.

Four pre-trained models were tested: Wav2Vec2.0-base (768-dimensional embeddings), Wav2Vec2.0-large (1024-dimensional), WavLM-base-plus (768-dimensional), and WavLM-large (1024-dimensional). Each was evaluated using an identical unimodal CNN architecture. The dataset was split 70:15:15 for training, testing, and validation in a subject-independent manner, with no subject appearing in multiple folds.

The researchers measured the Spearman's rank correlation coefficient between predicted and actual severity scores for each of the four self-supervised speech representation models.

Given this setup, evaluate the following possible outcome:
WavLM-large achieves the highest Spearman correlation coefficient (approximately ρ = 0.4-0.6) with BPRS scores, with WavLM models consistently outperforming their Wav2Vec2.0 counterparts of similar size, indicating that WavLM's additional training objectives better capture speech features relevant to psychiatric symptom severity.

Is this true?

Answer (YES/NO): NO